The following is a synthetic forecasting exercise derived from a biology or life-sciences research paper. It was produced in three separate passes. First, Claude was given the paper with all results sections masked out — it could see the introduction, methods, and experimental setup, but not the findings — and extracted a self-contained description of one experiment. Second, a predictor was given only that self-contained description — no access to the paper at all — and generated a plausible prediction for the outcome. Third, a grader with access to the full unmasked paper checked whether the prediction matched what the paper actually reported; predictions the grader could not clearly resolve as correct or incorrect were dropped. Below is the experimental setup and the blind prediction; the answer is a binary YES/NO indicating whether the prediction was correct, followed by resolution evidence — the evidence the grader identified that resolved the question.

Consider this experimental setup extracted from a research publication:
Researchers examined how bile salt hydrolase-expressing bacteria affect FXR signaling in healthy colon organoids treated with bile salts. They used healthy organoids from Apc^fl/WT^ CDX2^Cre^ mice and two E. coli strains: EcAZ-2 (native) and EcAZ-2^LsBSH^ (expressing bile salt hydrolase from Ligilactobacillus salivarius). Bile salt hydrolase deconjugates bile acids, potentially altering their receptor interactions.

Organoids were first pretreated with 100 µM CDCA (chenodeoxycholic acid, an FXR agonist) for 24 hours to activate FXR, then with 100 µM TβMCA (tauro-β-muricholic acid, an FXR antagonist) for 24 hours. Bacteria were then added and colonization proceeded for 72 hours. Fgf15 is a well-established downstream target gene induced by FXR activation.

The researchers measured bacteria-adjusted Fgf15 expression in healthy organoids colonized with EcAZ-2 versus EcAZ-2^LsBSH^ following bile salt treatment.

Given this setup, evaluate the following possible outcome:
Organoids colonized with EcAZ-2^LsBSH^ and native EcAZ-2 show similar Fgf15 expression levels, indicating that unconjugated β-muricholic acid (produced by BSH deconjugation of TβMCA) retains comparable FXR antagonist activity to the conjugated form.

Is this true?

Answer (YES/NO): NO